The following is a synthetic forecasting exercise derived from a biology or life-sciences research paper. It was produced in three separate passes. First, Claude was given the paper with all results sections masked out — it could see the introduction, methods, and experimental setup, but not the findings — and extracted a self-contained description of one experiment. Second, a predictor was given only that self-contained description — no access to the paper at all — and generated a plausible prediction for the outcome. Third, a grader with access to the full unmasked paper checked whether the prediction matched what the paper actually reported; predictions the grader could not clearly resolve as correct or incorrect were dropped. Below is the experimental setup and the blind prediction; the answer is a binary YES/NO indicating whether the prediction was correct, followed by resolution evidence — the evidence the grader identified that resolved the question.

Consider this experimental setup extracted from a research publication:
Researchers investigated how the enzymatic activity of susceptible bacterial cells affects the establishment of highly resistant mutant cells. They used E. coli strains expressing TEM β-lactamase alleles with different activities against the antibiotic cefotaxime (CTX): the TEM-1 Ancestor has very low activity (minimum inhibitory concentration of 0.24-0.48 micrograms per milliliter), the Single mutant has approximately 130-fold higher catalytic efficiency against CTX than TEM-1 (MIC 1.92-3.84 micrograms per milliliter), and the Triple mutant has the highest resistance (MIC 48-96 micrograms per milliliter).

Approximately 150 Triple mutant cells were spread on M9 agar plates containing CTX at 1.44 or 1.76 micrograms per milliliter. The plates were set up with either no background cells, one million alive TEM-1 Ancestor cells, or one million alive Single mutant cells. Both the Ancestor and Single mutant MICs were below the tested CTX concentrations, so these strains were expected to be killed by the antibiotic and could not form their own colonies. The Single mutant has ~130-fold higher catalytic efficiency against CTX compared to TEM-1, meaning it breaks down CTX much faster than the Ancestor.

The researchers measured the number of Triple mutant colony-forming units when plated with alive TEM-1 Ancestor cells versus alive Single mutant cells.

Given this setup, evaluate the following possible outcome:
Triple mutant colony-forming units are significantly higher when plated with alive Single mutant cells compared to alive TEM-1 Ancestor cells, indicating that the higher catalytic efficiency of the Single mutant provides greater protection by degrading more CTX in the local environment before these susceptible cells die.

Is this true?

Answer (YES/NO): YES